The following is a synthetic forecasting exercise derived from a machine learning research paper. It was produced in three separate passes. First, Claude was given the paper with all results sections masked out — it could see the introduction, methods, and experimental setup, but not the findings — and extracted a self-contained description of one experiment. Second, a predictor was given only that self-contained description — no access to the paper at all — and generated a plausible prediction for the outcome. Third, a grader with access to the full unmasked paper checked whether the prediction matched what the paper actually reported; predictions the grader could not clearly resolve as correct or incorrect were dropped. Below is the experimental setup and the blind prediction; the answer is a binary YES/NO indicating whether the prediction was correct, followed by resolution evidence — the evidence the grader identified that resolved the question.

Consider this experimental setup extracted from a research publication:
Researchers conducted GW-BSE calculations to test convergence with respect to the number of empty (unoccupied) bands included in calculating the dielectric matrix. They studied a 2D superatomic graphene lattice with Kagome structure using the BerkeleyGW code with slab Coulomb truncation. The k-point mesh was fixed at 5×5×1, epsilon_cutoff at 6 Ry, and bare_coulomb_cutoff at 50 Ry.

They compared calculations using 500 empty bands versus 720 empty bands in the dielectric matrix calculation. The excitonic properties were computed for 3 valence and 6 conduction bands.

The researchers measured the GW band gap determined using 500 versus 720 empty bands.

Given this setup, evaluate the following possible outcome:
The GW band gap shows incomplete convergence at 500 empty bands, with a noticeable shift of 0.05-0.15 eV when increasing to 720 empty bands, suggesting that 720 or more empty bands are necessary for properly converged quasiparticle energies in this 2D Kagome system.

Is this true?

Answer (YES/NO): NO